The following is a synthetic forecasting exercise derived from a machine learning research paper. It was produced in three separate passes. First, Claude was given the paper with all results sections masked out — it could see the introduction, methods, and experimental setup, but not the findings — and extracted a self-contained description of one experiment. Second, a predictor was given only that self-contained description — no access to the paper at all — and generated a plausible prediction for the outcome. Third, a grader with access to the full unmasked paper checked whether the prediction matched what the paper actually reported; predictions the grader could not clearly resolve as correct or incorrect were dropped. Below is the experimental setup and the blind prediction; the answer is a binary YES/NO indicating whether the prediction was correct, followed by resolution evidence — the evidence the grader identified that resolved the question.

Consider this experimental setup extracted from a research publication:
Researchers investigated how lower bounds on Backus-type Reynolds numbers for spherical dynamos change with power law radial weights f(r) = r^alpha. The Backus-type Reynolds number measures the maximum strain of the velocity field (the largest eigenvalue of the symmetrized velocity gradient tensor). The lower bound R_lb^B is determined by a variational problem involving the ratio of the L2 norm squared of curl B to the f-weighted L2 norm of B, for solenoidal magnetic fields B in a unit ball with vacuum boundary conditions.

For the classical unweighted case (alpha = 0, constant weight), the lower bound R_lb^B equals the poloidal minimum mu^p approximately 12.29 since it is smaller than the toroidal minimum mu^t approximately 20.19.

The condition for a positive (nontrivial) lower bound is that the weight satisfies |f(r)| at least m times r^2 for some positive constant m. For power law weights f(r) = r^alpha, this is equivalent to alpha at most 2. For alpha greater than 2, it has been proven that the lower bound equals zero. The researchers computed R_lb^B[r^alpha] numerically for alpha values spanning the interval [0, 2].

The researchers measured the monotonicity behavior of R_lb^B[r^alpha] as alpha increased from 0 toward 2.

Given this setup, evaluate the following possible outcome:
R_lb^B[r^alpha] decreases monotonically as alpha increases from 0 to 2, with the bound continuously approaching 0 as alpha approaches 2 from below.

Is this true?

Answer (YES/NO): NO